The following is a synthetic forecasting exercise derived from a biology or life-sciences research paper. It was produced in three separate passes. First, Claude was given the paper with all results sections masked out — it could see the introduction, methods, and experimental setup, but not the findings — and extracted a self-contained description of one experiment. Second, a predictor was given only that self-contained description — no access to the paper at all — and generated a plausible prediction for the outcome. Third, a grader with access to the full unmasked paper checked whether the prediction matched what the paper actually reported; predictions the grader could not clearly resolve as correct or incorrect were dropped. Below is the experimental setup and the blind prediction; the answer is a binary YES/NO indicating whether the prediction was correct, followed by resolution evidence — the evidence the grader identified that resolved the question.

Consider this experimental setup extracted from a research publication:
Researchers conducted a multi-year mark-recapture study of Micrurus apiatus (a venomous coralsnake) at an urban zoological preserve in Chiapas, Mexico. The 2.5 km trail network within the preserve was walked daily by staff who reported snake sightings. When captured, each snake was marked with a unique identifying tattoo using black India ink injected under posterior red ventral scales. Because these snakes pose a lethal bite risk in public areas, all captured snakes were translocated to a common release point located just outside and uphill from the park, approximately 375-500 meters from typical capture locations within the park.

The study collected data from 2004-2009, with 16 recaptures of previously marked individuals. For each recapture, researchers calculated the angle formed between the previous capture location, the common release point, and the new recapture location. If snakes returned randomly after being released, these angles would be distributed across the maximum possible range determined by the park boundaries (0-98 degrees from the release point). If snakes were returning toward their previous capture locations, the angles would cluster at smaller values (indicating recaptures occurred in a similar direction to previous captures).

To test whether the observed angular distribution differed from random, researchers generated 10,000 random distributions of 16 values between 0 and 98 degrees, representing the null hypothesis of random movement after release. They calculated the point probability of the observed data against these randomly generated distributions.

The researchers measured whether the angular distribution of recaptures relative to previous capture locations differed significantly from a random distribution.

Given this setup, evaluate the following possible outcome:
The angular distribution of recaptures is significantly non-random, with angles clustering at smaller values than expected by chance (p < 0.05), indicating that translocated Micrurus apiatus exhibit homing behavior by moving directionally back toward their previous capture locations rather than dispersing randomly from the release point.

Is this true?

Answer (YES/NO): YES